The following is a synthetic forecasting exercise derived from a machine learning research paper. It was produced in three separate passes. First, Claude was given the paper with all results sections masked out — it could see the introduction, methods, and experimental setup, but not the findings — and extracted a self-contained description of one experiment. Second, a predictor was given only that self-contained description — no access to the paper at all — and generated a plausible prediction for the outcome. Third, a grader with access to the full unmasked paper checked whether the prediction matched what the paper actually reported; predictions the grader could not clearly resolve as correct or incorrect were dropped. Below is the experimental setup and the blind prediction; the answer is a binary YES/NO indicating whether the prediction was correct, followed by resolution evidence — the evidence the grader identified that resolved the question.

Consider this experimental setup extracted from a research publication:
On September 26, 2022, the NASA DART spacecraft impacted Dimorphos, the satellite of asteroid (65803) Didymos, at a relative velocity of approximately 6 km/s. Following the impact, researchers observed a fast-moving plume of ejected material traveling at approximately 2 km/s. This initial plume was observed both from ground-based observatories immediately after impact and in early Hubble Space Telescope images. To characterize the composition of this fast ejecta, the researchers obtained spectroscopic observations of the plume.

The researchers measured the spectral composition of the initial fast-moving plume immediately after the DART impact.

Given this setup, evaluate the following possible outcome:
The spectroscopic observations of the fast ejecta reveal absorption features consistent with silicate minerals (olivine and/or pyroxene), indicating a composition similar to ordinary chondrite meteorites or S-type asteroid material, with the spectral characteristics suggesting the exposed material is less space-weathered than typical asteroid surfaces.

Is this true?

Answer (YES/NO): NO